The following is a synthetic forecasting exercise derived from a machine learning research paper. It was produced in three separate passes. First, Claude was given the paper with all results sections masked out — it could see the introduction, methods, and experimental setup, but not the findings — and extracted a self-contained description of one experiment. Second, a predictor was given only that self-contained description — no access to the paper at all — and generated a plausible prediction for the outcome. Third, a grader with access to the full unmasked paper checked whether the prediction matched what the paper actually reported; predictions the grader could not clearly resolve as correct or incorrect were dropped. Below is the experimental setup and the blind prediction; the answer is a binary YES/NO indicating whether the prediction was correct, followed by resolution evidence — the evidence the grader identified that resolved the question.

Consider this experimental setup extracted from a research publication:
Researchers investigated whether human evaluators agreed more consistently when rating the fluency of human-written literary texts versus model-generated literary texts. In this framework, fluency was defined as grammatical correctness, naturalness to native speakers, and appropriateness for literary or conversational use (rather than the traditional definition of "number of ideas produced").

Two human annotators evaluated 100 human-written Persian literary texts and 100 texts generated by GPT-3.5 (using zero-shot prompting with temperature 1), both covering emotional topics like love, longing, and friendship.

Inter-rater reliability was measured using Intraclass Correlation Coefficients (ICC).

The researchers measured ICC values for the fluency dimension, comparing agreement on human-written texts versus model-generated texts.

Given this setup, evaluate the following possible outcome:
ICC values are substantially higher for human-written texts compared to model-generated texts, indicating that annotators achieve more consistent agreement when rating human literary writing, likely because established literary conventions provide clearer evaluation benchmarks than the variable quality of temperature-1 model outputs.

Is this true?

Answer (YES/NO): NO